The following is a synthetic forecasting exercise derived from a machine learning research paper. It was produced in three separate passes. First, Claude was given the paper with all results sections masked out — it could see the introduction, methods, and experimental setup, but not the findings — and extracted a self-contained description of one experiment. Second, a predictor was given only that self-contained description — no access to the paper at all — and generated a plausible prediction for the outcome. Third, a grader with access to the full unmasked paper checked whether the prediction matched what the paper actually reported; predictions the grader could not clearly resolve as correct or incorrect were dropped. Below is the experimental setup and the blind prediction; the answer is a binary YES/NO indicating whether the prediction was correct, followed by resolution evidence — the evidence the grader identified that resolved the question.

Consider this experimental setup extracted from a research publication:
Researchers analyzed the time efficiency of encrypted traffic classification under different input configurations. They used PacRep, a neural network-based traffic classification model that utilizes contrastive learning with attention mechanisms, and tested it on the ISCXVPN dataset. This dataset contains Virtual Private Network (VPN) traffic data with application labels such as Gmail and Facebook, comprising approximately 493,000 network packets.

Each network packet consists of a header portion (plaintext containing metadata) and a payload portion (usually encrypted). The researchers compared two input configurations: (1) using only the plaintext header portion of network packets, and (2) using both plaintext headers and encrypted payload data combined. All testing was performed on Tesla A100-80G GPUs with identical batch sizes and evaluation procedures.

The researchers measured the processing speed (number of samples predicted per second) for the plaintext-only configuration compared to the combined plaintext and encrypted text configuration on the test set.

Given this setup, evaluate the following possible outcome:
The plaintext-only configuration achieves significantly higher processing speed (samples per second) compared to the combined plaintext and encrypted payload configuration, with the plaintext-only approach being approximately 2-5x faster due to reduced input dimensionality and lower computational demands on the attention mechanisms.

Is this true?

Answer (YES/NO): NO